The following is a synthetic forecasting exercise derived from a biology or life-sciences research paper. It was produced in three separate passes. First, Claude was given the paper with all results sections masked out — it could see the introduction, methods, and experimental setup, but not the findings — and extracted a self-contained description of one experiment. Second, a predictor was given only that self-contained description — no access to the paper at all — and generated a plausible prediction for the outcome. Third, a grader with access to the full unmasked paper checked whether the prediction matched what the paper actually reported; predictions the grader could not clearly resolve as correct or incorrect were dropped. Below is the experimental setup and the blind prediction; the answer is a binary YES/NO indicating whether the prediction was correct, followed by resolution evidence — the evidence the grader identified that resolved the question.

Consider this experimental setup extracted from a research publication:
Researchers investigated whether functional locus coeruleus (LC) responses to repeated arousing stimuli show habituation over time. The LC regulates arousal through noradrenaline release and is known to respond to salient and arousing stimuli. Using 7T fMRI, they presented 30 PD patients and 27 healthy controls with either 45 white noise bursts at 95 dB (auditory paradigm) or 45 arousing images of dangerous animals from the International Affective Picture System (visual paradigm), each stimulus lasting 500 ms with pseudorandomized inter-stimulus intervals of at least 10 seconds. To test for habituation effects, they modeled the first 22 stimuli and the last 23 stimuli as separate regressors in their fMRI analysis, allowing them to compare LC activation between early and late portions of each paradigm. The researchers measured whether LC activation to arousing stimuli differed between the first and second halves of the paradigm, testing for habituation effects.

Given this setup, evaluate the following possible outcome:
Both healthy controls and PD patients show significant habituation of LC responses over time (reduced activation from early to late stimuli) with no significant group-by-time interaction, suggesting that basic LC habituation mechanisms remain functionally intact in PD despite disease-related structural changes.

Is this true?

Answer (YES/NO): YES